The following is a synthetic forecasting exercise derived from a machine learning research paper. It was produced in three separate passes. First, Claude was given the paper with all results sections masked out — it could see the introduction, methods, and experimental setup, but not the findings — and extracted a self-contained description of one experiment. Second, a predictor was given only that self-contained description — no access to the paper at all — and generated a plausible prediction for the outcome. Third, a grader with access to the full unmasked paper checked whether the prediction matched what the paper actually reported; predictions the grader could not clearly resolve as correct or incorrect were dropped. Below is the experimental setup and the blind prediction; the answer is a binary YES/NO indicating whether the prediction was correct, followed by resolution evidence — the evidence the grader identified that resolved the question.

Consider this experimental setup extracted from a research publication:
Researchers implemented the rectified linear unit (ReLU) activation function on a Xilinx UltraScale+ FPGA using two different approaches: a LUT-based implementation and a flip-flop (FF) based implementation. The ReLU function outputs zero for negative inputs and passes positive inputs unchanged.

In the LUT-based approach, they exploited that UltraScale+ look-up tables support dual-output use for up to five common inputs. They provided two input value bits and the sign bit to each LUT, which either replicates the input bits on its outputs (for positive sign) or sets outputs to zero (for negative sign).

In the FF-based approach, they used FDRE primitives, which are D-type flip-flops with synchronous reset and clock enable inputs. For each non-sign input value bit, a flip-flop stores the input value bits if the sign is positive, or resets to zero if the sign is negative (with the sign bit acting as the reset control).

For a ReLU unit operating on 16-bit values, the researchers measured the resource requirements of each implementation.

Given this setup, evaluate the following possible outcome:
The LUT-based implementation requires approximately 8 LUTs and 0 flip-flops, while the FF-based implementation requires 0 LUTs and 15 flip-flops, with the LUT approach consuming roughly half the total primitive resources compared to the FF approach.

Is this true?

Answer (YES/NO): YES